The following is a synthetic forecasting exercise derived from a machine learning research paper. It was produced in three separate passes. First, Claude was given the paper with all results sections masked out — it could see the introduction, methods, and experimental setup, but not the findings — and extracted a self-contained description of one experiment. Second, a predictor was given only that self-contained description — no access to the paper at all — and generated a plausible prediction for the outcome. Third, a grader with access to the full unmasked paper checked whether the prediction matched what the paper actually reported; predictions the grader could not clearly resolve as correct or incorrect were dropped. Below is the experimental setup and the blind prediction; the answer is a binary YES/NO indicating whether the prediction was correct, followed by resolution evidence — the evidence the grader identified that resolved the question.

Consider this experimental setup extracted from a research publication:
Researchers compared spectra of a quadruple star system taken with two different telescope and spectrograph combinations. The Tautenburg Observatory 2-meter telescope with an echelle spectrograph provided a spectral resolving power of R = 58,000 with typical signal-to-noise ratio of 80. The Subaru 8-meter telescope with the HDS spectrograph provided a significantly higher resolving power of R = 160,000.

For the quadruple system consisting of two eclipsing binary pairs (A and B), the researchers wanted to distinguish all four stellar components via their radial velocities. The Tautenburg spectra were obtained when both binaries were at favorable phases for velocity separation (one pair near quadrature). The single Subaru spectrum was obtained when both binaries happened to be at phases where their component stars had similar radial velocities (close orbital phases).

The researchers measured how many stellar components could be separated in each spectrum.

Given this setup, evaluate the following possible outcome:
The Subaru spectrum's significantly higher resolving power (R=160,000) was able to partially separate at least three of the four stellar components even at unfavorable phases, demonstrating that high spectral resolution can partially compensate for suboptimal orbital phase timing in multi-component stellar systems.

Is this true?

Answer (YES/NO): NO